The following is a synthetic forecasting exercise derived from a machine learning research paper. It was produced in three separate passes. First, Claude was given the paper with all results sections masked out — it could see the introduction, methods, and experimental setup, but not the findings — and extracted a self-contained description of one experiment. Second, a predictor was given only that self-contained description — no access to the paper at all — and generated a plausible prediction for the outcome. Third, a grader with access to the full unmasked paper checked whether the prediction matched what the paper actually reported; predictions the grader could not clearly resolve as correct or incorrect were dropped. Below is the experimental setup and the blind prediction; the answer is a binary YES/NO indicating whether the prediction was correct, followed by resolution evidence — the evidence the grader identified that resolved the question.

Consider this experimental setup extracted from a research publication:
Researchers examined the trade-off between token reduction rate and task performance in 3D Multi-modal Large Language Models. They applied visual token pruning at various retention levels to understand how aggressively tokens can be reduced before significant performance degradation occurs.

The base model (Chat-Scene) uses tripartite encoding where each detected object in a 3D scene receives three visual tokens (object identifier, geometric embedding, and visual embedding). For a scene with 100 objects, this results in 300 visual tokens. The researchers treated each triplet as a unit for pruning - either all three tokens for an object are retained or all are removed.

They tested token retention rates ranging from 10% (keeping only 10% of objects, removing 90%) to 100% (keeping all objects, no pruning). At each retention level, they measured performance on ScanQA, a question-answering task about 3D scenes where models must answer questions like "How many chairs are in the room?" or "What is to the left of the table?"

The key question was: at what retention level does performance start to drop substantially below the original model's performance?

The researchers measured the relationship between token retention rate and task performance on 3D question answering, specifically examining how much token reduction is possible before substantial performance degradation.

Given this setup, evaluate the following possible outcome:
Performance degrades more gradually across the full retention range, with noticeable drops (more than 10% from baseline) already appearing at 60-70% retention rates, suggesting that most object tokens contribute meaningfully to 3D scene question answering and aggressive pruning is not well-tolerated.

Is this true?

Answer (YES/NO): NO